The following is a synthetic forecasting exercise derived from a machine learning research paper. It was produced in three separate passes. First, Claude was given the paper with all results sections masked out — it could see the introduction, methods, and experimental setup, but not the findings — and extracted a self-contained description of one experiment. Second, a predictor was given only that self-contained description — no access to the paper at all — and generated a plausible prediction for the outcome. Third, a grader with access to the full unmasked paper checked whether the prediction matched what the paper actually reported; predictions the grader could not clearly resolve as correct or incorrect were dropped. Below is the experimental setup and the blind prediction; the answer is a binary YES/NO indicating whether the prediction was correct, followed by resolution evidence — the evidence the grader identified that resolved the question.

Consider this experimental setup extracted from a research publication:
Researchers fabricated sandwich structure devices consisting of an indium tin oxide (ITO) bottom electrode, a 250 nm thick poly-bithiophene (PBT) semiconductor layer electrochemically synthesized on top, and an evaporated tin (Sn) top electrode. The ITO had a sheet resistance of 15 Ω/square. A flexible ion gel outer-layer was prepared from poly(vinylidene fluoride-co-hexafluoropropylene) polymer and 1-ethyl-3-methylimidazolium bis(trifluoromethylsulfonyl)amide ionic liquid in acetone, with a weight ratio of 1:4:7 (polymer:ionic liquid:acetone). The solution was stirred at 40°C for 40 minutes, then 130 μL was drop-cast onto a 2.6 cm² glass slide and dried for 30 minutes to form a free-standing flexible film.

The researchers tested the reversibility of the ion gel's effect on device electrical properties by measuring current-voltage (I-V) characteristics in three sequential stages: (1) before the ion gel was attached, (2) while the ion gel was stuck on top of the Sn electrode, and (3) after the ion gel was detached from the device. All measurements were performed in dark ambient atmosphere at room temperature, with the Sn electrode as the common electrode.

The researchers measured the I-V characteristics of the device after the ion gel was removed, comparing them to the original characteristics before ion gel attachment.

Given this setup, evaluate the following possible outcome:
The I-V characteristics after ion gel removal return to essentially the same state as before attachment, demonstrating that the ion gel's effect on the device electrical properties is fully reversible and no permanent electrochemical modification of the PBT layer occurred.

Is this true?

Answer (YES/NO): YES